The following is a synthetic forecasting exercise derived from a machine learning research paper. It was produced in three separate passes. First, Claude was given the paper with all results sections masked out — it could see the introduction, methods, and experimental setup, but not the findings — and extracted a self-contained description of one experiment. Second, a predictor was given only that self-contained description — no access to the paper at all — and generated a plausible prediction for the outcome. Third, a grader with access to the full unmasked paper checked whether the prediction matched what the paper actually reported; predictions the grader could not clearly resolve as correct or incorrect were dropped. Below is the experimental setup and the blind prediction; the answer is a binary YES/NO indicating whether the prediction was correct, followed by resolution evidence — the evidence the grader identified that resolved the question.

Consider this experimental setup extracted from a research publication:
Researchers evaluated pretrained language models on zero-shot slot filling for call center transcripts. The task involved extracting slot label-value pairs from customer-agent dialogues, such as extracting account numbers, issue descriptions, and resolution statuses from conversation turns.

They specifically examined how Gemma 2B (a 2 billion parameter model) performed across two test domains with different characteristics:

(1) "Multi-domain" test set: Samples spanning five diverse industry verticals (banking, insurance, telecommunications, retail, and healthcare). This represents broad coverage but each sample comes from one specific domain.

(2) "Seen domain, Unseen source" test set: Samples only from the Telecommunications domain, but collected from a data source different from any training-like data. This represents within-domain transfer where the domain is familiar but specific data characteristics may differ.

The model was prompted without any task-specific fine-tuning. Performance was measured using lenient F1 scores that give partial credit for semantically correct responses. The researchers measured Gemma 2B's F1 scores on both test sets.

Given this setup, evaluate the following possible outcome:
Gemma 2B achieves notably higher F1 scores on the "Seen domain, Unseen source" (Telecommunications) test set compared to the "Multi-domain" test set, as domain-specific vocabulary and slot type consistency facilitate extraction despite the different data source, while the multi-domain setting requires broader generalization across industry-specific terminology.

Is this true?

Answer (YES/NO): YES